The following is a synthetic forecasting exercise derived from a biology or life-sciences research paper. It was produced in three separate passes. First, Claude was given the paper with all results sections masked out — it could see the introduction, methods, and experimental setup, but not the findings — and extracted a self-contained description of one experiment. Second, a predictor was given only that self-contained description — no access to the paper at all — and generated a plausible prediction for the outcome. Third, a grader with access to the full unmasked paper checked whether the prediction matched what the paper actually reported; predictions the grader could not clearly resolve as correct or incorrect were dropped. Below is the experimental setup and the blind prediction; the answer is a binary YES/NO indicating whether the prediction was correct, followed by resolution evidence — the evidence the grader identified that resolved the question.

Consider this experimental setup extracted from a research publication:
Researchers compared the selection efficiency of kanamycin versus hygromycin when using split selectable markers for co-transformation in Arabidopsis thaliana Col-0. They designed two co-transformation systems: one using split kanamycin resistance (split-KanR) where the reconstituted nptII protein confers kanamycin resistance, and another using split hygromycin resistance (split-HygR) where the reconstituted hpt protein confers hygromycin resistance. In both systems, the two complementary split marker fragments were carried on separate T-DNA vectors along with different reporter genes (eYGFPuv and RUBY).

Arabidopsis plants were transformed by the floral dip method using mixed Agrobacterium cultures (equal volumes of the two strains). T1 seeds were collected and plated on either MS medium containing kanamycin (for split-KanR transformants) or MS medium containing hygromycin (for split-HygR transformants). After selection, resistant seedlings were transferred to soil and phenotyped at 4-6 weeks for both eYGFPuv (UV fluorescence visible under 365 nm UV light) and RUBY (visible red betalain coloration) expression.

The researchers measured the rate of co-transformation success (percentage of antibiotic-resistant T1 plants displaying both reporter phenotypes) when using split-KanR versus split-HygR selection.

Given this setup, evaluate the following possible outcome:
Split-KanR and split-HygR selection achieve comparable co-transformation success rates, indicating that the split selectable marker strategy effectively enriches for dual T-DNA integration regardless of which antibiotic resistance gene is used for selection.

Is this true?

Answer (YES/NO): YES